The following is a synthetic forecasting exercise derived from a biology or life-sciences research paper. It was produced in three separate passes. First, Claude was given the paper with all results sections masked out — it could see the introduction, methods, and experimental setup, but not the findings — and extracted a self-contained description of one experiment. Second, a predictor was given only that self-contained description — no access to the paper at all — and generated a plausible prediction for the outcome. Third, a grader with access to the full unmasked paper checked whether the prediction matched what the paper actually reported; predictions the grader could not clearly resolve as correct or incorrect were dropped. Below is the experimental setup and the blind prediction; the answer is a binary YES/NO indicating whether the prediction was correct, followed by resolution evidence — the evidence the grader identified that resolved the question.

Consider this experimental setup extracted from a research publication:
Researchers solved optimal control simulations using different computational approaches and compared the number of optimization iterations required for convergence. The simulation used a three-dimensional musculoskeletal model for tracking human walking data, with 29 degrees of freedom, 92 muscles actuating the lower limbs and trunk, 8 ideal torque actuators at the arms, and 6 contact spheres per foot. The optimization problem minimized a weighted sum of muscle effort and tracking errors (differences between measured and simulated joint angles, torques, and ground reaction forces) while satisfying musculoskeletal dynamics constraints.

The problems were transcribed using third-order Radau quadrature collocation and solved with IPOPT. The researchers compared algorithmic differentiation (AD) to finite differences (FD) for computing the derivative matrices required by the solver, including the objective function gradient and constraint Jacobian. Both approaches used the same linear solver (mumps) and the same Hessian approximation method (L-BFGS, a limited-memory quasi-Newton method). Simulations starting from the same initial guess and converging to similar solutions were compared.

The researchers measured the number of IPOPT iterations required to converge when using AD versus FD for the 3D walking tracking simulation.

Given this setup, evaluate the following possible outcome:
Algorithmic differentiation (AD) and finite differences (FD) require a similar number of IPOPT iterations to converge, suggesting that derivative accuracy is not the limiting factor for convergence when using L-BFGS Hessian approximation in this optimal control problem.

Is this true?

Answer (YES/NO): YES